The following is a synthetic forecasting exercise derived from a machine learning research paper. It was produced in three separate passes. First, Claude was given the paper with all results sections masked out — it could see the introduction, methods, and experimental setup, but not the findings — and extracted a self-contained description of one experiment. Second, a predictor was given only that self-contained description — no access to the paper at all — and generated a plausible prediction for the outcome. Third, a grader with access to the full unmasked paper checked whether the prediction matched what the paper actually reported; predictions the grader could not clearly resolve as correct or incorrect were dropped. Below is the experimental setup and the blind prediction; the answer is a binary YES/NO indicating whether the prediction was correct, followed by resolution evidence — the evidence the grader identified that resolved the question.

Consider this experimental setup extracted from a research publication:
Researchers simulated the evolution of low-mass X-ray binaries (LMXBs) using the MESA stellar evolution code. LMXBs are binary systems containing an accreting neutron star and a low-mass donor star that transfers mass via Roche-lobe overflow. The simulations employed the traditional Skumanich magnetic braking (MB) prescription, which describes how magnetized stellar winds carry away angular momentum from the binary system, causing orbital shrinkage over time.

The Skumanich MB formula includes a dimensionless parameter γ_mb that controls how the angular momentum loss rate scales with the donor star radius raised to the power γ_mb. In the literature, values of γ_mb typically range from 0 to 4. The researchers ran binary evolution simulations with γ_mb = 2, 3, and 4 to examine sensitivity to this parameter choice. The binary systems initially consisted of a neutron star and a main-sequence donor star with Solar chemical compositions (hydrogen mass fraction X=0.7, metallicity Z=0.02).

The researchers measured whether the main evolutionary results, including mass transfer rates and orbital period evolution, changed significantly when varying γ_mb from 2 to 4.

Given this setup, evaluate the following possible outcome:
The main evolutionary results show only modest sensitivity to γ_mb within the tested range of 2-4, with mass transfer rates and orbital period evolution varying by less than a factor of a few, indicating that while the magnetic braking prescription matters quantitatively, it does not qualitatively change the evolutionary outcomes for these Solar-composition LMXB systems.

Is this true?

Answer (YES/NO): YES